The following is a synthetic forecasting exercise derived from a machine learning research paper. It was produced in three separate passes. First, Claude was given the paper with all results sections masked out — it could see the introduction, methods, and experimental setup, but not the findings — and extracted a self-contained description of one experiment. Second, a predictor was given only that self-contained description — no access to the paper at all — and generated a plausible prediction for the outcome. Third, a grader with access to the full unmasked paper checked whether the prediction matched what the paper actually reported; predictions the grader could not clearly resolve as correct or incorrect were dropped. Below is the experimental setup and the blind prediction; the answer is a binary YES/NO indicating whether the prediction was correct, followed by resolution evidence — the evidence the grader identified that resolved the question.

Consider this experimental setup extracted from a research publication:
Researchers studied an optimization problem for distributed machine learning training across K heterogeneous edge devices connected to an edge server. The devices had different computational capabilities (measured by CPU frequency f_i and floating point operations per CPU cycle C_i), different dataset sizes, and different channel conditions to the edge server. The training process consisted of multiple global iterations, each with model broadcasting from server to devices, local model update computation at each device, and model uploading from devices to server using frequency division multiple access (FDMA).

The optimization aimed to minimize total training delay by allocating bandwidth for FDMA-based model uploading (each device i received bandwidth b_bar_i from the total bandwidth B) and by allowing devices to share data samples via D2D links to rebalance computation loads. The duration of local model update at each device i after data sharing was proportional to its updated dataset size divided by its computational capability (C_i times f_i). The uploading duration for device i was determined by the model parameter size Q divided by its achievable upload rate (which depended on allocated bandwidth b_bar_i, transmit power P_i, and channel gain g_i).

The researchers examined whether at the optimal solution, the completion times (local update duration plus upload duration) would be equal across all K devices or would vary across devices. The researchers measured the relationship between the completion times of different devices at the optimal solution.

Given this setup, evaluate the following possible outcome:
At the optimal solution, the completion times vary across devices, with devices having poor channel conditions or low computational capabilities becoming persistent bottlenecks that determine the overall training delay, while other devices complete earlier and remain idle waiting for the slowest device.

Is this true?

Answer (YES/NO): NO